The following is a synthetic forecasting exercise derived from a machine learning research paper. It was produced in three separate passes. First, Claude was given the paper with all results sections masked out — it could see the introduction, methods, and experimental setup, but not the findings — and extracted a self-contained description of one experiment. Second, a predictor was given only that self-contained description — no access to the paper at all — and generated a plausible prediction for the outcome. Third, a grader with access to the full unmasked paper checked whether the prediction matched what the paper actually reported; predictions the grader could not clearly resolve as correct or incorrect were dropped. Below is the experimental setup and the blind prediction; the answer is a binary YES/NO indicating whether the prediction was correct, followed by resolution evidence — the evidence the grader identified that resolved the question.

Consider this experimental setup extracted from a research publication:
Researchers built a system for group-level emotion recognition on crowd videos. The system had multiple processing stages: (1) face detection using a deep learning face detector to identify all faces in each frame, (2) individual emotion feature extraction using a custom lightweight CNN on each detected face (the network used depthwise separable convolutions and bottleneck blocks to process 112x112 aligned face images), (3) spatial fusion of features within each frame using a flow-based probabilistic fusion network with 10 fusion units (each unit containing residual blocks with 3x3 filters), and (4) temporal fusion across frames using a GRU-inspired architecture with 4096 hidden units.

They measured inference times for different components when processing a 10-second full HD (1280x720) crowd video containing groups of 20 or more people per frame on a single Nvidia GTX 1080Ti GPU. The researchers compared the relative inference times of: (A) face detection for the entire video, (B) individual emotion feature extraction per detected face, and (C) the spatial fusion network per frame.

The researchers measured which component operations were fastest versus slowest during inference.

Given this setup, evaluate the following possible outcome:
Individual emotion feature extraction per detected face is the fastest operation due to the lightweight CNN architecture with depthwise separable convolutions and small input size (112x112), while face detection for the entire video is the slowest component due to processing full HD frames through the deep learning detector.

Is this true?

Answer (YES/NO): NO